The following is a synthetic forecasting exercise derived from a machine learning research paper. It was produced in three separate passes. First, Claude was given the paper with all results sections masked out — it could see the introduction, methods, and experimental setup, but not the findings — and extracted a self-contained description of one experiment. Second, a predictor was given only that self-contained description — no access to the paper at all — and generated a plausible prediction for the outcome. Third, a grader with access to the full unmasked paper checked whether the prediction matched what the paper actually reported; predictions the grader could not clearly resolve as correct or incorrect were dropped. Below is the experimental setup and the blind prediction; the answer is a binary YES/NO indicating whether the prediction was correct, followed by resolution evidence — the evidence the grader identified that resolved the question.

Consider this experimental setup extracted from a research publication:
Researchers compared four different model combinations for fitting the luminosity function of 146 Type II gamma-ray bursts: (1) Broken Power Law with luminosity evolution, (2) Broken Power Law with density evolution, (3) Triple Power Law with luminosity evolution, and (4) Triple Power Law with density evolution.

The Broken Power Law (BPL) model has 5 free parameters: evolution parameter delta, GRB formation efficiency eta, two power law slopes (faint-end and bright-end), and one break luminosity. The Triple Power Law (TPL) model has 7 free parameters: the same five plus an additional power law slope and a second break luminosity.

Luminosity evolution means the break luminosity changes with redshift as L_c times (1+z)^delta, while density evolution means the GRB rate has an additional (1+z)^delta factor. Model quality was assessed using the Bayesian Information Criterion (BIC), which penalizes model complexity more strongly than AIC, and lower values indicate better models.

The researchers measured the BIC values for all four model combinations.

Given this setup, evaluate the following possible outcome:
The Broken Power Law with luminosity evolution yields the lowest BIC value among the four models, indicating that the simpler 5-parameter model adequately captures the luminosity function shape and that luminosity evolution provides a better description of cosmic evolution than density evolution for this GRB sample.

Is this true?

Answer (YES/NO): NO